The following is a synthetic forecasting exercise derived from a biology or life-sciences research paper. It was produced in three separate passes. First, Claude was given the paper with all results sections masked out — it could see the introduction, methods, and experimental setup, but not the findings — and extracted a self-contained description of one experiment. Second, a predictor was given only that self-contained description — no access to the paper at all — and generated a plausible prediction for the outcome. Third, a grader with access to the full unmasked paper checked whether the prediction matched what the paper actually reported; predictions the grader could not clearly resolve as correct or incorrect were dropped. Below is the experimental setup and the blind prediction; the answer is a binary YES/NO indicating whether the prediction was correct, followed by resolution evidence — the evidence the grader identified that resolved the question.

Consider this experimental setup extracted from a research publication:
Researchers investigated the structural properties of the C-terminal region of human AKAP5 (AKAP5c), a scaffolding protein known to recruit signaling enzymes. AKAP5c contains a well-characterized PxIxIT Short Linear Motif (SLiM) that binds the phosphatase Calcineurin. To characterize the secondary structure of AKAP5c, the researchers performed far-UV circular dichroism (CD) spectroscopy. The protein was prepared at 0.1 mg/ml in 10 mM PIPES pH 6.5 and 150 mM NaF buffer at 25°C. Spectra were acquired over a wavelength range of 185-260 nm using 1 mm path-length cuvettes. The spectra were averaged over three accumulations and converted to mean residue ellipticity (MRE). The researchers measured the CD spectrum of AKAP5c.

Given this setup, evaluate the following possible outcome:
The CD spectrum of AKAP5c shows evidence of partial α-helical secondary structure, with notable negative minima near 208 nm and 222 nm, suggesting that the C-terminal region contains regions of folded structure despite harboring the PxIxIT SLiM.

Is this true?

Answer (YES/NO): NO